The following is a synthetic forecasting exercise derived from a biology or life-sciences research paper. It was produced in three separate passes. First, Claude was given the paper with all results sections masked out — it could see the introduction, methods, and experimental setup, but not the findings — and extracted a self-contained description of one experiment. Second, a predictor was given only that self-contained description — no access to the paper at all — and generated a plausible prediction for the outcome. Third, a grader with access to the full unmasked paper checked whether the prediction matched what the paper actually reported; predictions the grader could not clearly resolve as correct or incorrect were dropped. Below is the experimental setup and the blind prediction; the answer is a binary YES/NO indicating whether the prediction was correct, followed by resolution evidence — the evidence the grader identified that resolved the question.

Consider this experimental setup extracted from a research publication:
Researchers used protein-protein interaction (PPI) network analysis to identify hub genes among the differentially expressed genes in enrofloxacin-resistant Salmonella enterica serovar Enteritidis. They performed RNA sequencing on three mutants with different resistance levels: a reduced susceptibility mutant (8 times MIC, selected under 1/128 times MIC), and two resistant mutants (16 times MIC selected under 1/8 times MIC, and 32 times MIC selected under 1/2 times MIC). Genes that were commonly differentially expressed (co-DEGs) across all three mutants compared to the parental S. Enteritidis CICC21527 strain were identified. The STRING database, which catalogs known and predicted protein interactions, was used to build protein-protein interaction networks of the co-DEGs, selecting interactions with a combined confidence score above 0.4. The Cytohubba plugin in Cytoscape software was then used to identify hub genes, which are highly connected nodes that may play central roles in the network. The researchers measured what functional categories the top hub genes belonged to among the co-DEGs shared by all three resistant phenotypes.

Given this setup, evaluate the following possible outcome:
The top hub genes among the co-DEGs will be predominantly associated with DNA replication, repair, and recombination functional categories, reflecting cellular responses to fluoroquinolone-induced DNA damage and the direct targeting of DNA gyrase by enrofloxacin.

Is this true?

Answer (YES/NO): NO